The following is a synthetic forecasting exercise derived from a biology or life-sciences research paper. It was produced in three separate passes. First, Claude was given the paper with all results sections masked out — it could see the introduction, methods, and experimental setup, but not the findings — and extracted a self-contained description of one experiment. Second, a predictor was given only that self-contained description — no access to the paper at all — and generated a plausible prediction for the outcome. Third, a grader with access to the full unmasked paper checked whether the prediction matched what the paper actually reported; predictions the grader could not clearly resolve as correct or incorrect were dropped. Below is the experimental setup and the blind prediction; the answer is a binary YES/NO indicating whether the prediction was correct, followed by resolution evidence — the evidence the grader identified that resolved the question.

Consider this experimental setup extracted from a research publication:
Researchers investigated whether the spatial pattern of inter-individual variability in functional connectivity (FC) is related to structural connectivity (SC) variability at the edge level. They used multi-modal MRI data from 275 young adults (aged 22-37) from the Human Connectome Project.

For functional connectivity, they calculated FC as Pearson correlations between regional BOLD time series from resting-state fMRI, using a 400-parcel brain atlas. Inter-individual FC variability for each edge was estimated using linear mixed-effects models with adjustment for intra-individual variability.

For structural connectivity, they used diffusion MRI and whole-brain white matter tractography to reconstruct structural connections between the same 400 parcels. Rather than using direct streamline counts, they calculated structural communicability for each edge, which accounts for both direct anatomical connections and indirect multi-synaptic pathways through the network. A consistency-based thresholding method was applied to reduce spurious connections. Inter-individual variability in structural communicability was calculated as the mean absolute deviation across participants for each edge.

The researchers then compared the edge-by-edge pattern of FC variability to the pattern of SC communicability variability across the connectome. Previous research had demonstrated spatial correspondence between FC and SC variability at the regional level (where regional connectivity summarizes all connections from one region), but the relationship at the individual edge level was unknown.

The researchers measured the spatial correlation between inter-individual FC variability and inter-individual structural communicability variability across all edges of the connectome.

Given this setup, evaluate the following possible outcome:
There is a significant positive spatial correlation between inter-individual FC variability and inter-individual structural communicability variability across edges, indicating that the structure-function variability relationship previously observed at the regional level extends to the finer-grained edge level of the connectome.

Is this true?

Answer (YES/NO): YES